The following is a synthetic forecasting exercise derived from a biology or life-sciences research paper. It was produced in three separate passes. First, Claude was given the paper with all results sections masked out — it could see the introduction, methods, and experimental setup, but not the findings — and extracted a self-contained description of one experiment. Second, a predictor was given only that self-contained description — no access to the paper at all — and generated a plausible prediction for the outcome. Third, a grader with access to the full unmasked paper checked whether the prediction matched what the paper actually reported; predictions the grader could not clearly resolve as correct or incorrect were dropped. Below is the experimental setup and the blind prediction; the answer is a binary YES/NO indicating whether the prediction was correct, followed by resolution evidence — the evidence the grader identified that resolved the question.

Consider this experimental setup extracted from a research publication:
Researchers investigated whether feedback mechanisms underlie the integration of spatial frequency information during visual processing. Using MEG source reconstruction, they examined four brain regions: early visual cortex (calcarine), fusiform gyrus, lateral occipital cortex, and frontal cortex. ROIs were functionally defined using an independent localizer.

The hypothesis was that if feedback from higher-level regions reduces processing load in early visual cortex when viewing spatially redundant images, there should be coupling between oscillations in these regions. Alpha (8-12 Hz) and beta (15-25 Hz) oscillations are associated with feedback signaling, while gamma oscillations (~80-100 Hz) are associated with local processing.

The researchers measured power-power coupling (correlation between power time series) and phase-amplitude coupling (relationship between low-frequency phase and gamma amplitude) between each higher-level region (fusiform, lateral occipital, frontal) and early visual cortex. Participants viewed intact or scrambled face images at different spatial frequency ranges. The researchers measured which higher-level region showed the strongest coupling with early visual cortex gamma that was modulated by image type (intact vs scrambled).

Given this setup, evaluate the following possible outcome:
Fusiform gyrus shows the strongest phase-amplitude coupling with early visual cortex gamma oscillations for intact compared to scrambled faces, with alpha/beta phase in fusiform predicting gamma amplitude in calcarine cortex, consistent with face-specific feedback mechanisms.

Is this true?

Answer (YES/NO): NO